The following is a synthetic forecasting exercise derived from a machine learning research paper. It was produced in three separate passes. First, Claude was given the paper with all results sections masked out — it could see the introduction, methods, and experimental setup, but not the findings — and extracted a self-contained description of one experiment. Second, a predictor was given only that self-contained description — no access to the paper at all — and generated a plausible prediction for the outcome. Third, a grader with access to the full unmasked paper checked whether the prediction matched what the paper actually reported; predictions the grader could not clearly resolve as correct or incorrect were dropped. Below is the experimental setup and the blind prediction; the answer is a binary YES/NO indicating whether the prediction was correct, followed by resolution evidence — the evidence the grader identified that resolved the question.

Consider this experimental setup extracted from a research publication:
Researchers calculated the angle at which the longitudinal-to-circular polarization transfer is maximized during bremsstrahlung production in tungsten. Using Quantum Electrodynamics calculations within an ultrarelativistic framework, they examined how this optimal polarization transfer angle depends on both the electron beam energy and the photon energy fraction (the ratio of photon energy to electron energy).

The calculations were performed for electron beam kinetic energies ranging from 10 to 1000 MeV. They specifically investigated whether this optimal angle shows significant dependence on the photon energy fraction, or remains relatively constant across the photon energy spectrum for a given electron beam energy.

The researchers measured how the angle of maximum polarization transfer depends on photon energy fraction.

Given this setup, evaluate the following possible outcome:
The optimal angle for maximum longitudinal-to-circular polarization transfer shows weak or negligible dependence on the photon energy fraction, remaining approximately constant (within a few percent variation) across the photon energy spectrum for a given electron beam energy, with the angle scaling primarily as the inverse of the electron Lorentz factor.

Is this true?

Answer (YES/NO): YES